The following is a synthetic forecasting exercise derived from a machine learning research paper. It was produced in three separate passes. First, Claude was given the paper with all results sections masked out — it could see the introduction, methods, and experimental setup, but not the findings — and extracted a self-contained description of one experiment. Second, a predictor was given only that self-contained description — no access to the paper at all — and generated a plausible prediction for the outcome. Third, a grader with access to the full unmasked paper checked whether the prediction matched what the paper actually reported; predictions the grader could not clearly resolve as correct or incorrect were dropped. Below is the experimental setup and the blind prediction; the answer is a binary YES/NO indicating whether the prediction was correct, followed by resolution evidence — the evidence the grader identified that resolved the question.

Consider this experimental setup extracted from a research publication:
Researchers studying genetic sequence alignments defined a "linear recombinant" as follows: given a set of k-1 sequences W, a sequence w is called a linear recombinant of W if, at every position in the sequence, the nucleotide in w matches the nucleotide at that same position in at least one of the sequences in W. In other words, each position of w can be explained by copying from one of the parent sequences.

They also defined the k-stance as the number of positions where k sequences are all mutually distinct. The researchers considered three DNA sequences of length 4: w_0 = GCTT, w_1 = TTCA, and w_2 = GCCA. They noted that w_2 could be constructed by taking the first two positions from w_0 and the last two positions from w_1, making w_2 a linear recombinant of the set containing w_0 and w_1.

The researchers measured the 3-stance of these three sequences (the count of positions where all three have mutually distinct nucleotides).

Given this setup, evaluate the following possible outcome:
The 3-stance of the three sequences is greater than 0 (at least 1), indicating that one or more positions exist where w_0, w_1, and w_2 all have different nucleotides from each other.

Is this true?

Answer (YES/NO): NO